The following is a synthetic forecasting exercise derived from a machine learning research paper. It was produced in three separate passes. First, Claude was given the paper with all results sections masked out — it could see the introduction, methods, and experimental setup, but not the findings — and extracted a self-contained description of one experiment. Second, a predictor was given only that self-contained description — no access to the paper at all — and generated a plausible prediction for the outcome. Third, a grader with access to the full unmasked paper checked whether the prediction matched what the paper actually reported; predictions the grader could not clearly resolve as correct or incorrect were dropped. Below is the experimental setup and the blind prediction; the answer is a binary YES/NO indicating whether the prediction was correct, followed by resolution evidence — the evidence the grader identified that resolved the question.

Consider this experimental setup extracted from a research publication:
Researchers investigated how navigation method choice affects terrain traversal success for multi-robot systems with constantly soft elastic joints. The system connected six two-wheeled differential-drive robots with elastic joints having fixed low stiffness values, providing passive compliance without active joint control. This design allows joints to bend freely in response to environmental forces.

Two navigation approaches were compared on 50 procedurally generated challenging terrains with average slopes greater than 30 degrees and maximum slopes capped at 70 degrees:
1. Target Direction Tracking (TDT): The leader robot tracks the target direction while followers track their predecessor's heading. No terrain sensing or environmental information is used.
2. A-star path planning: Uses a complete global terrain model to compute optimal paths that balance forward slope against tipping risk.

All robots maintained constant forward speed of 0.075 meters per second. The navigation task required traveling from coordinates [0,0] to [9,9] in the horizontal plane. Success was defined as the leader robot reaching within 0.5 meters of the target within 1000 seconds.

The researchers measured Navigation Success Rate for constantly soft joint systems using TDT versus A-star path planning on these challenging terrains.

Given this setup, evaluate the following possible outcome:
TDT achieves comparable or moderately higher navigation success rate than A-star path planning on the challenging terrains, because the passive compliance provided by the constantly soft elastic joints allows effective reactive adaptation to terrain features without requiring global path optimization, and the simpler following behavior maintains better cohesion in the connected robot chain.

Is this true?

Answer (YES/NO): NO